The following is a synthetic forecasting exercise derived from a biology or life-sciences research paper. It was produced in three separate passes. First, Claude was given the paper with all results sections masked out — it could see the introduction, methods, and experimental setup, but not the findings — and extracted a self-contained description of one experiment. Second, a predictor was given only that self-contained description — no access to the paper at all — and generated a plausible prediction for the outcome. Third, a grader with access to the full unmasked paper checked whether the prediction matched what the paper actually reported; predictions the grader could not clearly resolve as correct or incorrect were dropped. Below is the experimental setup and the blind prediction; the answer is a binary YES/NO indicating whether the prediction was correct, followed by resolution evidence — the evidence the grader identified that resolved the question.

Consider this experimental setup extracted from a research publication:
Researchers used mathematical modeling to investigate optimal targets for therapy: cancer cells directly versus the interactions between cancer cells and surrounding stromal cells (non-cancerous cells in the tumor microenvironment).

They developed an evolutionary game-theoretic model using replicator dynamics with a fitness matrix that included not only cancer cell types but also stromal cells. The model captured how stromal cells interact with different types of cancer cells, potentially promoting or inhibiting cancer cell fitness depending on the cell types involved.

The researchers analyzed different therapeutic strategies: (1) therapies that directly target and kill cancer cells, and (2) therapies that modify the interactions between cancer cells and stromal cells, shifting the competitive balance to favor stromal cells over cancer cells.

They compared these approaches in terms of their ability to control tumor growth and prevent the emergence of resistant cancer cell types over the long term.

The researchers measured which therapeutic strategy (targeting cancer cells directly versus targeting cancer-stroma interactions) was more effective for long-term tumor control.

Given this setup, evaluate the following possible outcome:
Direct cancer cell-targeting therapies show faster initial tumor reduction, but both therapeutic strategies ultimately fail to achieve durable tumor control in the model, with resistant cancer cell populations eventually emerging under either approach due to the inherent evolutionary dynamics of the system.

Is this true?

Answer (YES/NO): NO